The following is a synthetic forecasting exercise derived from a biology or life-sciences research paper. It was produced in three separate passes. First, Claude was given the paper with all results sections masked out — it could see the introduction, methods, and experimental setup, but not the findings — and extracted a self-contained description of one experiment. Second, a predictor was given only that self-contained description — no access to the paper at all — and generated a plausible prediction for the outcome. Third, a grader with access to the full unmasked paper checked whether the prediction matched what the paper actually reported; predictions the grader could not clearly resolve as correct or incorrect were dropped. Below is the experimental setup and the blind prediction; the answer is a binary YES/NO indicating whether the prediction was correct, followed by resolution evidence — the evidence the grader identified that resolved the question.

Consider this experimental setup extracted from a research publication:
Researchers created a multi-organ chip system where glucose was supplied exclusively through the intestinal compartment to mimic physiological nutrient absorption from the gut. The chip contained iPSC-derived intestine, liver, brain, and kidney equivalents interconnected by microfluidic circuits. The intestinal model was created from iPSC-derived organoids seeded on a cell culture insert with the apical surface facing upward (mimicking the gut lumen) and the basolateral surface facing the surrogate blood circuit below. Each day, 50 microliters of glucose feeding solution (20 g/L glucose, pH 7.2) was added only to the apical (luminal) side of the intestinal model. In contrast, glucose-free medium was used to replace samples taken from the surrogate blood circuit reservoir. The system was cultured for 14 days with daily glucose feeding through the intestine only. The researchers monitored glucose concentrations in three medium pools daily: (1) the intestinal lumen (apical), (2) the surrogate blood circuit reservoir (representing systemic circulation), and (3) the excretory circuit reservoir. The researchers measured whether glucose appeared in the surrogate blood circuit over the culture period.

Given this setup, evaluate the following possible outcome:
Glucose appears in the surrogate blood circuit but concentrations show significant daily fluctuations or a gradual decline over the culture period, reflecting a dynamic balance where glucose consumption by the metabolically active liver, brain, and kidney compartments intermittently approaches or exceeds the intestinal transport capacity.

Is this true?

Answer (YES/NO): NO